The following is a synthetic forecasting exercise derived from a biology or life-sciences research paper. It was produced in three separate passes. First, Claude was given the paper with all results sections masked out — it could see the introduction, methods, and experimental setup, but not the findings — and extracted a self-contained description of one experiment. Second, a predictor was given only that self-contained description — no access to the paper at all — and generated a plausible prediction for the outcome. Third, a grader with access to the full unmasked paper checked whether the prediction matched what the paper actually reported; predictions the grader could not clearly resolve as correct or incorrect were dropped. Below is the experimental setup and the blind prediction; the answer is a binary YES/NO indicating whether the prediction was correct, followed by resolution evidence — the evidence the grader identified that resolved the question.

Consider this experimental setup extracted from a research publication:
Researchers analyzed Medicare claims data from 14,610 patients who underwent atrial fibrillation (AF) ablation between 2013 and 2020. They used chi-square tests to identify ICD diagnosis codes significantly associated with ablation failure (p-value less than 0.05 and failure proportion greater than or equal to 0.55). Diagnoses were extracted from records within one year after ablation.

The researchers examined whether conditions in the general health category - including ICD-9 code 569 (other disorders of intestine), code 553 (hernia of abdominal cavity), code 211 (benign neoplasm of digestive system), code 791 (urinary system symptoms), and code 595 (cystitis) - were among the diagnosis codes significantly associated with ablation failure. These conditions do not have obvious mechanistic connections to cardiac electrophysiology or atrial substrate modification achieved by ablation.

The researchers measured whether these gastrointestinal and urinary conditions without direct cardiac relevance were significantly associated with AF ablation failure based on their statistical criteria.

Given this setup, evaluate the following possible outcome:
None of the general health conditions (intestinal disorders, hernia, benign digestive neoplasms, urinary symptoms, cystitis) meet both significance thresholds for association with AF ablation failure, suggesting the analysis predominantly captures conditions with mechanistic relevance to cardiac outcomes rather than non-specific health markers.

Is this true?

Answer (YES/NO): NO